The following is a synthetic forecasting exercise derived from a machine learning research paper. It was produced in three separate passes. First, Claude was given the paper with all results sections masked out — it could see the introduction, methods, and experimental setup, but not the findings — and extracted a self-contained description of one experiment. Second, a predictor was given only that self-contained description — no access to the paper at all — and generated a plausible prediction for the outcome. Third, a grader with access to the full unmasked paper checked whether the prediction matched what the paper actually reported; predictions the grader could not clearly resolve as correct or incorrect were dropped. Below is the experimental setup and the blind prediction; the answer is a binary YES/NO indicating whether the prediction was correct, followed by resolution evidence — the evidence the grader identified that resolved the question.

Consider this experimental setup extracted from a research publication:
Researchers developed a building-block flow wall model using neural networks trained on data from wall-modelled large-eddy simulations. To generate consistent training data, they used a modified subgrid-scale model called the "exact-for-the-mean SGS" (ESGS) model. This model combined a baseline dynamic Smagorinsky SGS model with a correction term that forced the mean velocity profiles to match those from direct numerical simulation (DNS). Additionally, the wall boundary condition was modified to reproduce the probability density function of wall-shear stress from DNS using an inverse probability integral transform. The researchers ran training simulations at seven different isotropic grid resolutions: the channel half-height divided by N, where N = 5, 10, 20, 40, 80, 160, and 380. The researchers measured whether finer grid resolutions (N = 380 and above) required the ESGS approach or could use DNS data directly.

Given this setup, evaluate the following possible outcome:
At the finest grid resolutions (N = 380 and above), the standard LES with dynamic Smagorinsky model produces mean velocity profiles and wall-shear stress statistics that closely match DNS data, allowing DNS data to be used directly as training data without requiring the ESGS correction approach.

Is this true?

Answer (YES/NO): NO